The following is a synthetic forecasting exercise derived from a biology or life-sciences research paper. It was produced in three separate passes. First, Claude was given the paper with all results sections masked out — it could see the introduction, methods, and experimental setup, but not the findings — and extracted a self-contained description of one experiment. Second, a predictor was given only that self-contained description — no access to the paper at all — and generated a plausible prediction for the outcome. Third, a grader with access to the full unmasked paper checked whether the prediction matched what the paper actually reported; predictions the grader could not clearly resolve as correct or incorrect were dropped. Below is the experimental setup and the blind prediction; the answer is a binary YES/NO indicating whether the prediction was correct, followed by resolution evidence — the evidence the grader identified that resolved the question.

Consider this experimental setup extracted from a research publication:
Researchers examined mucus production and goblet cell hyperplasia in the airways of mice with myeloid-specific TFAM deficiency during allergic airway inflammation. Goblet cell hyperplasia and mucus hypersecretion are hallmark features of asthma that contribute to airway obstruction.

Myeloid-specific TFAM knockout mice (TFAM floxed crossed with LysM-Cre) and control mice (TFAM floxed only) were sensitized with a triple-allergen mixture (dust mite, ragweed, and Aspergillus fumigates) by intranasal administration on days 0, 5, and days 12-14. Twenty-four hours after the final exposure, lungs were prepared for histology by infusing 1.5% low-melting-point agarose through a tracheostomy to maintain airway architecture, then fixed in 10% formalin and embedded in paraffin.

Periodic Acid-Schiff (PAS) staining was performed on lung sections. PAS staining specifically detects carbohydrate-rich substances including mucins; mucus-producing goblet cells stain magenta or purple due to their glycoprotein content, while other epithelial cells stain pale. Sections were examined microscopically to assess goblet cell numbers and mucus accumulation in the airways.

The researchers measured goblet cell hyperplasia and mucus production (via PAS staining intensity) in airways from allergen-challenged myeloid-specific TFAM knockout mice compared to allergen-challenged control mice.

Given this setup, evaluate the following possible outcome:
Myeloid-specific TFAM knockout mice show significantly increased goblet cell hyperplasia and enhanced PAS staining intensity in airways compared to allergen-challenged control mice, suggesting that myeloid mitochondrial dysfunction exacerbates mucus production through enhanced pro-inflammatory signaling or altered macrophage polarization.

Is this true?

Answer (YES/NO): YES